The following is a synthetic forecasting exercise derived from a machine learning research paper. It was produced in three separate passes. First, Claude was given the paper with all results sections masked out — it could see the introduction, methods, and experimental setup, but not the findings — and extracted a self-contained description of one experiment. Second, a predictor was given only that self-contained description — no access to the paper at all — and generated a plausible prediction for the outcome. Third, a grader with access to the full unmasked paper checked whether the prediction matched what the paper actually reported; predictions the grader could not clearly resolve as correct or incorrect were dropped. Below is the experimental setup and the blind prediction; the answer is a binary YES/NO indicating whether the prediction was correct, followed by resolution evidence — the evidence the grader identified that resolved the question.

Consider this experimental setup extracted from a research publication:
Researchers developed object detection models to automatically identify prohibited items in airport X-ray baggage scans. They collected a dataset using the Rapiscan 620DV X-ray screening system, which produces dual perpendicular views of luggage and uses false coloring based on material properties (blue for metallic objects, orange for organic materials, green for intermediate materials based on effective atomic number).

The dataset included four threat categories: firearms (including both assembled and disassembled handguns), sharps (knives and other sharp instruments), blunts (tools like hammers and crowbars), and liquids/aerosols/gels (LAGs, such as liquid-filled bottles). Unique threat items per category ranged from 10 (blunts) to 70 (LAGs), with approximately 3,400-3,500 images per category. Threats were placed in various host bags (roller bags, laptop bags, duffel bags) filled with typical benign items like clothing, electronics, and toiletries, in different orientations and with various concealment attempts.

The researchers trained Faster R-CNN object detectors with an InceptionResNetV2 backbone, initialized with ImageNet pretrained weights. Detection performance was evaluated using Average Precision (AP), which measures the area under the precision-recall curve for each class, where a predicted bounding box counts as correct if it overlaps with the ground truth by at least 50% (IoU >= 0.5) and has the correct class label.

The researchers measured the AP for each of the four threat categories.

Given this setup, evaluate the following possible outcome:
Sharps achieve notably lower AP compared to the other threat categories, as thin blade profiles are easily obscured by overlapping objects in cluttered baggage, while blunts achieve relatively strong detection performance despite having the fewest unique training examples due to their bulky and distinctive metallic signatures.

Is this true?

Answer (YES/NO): YES